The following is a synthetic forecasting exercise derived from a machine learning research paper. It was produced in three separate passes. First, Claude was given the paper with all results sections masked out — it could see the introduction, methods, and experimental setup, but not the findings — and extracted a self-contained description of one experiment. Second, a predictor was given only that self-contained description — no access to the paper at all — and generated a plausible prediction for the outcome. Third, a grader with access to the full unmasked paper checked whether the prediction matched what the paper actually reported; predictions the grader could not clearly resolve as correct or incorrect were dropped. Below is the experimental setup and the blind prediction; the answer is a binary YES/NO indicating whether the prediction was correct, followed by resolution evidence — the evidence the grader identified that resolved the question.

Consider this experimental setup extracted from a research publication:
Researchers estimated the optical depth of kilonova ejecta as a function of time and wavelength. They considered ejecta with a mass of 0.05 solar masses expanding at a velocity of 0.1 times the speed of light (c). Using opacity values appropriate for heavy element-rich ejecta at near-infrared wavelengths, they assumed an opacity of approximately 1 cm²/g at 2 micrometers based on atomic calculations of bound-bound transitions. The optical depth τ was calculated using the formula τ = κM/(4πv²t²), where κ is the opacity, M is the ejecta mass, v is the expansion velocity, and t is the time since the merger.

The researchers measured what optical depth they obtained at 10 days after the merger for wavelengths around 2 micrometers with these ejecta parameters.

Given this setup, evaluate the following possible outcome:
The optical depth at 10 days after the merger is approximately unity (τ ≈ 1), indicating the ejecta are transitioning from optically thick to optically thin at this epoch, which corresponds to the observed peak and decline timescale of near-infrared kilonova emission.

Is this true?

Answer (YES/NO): YES